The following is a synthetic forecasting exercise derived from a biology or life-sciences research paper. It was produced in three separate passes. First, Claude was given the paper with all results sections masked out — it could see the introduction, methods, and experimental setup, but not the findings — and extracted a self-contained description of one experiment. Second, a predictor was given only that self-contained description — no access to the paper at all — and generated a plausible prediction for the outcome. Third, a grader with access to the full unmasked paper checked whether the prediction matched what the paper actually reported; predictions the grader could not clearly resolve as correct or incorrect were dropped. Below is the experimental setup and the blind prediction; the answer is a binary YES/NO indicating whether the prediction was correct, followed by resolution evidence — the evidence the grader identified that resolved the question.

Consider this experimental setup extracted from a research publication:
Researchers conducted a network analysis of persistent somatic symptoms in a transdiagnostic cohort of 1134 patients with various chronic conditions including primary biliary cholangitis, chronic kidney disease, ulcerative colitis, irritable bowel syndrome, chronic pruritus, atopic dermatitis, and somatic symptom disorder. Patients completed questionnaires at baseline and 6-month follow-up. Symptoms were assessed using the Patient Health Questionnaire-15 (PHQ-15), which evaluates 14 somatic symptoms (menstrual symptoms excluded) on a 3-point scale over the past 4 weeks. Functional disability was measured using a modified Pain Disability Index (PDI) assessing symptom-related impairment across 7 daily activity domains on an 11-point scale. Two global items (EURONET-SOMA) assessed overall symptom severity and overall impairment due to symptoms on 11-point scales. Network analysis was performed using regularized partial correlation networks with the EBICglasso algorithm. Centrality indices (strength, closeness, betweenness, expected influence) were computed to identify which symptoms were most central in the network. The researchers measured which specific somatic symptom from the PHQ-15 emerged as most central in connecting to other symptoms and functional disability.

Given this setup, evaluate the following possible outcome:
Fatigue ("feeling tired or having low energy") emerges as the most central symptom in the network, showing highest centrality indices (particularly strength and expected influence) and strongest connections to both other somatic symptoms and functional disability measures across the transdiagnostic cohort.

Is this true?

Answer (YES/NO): YES